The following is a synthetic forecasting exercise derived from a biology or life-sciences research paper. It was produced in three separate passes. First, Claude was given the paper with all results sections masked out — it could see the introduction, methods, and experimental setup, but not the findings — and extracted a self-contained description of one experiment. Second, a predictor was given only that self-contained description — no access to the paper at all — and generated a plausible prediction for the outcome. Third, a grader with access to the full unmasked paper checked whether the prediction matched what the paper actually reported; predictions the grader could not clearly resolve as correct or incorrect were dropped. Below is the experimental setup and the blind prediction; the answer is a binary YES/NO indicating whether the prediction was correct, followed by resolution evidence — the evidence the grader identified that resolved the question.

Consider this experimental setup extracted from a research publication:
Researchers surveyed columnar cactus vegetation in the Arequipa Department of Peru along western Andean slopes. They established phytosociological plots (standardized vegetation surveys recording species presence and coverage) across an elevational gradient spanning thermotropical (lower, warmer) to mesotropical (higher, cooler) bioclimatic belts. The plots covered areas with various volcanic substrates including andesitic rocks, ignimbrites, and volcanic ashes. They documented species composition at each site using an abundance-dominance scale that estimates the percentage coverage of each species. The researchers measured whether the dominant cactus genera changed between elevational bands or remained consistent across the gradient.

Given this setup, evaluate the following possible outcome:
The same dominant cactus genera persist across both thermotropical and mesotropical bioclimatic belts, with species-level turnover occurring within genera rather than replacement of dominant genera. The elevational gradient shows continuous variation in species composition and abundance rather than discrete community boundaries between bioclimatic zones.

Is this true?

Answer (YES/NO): NO